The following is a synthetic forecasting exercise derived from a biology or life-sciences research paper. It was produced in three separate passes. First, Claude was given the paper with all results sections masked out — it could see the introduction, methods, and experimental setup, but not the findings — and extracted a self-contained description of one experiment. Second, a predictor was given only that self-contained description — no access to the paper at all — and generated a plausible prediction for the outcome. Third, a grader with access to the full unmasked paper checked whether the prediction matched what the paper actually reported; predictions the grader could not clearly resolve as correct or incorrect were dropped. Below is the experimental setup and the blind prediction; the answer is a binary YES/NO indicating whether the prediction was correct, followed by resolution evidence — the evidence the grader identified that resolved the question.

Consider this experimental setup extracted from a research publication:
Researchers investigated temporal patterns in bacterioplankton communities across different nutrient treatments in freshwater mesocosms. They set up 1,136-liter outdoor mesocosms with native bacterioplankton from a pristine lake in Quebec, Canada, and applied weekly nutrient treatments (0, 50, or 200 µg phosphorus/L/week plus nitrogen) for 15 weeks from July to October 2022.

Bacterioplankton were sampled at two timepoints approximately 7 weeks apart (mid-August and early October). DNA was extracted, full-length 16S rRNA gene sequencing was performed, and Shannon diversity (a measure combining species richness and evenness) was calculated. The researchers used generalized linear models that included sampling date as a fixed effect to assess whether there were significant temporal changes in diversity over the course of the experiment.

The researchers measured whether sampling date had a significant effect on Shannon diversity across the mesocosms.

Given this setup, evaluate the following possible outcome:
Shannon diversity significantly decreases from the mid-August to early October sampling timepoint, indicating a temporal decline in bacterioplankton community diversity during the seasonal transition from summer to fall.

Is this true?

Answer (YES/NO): NO